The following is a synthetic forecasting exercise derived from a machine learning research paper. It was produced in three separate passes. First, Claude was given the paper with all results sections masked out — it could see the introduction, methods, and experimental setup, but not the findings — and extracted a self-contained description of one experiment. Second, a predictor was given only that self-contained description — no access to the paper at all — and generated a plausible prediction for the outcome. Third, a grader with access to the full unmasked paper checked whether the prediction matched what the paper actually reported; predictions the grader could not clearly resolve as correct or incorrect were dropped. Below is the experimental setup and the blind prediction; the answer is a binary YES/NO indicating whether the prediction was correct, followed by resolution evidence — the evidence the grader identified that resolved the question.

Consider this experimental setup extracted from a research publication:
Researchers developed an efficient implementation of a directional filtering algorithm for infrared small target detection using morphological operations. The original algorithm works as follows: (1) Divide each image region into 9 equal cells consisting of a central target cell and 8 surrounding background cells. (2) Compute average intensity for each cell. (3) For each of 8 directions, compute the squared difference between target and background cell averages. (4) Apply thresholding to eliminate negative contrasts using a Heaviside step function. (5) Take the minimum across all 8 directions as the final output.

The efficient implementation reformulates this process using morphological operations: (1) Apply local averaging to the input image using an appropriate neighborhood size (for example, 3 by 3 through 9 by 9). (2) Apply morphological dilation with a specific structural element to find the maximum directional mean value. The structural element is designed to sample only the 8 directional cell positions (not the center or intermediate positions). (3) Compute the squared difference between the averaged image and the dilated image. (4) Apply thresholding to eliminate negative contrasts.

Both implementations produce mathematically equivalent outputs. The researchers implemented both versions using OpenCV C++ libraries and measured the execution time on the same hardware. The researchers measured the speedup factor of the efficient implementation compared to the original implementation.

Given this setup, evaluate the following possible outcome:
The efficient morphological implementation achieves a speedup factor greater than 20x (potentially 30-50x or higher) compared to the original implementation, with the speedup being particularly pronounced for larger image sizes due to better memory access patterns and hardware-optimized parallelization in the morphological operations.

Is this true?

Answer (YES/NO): YES